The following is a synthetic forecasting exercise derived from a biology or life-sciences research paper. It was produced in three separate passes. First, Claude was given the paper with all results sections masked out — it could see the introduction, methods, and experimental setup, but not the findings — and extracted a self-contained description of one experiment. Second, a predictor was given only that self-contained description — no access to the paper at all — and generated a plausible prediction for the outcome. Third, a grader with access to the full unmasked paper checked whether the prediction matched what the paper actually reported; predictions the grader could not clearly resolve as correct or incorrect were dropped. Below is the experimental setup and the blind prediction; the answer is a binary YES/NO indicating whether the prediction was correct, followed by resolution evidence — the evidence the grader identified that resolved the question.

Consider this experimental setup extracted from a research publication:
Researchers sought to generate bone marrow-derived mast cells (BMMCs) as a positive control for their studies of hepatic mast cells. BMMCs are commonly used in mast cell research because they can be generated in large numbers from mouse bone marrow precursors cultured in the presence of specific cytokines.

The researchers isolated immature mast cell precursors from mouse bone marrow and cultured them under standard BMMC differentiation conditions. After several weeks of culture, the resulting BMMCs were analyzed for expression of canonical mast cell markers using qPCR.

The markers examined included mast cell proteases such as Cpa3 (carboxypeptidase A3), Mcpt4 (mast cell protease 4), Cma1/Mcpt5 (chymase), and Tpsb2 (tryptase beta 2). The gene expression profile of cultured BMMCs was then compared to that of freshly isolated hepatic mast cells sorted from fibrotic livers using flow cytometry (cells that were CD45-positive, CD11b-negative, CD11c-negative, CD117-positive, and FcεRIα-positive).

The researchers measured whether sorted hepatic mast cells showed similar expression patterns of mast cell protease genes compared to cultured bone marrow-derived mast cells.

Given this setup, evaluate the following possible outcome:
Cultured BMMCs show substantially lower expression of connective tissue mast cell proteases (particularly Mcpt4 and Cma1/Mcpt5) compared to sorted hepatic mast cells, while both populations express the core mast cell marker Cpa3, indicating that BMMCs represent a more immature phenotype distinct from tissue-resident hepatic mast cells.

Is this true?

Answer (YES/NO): NO